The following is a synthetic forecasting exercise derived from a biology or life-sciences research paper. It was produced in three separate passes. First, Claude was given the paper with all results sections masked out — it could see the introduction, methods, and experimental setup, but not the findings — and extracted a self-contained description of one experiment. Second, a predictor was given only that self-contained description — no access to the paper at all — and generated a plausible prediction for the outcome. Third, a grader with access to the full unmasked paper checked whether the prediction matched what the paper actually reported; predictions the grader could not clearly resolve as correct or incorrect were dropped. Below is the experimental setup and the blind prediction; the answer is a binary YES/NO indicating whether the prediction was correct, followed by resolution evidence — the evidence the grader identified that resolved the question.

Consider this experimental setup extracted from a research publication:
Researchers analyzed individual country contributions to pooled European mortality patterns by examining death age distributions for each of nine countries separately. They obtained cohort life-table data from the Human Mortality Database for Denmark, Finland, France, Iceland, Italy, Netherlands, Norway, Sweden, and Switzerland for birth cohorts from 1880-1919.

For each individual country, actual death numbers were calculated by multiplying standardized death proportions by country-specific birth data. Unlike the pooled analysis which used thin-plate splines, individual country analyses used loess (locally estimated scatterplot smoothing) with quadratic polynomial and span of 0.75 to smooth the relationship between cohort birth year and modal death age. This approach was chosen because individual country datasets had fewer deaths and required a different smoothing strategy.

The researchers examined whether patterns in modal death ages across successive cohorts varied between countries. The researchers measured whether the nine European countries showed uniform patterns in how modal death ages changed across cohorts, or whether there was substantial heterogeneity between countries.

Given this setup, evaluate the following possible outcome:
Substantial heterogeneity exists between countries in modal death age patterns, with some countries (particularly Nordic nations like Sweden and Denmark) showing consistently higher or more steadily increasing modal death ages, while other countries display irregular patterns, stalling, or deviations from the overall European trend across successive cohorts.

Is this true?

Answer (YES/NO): NO